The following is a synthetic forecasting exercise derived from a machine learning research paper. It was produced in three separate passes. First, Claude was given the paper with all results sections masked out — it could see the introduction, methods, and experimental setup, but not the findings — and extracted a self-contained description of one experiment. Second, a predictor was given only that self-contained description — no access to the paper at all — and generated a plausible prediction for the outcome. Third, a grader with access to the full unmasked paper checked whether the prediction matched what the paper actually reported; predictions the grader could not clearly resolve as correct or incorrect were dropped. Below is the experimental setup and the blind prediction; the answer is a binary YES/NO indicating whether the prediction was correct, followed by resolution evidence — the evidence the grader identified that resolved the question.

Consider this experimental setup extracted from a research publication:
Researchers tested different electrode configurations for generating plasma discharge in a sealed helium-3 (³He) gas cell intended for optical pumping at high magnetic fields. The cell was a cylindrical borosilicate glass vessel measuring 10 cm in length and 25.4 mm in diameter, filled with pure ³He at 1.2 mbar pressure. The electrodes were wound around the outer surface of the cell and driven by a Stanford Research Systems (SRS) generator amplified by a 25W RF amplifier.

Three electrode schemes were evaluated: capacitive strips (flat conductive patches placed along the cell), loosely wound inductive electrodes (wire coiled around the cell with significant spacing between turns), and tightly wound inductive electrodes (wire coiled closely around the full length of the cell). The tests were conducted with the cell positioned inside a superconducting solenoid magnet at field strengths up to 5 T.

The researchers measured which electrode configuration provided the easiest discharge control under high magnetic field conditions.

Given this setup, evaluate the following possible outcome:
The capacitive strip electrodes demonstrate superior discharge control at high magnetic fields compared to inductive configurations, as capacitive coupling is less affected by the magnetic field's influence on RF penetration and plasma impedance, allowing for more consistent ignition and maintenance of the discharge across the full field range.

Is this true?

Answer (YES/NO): NO